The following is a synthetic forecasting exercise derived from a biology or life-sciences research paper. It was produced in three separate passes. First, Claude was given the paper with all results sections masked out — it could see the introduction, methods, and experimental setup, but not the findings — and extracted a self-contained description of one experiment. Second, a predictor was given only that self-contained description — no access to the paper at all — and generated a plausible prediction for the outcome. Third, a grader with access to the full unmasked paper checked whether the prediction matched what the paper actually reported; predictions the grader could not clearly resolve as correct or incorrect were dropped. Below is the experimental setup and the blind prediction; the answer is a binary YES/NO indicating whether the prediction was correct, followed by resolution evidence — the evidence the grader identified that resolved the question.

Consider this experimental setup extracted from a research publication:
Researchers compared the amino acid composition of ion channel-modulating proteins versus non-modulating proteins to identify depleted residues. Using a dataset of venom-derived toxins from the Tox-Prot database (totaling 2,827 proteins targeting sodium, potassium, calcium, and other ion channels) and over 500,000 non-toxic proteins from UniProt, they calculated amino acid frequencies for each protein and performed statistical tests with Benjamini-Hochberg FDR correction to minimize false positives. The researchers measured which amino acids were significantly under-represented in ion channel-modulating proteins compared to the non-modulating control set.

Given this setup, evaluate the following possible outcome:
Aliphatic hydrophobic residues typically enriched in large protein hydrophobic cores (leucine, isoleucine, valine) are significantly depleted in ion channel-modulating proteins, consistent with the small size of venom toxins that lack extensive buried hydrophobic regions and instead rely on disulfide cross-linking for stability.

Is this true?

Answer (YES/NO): YES